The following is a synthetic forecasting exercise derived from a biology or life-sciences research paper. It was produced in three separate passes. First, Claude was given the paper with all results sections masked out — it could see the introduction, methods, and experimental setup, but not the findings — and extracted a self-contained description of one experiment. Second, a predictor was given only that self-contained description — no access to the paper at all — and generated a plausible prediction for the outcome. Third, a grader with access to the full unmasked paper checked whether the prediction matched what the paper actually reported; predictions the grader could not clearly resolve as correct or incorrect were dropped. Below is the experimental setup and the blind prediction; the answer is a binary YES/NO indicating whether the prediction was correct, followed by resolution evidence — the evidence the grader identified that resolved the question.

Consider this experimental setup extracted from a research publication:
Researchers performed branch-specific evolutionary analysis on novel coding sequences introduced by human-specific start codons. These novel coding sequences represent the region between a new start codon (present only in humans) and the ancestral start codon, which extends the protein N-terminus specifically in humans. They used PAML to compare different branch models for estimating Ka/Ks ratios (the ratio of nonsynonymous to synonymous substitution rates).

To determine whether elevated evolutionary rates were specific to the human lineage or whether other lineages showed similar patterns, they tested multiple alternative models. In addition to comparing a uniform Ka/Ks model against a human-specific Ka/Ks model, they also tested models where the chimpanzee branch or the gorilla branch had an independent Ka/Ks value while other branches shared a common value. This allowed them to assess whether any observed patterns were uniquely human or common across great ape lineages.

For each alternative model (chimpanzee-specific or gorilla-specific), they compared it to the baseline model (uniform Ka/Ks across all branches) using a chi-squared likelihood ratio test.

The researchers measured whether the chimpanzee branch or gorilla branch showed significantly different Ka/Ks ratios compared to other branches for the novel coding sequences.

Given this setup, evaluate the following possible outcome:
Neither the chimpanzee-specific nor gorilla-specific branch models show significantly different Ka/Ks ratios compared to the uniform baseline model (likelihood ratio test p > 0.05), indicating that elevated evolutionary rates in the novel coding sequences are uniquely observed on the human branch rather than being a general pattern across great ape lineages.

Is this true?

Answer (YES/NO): NO